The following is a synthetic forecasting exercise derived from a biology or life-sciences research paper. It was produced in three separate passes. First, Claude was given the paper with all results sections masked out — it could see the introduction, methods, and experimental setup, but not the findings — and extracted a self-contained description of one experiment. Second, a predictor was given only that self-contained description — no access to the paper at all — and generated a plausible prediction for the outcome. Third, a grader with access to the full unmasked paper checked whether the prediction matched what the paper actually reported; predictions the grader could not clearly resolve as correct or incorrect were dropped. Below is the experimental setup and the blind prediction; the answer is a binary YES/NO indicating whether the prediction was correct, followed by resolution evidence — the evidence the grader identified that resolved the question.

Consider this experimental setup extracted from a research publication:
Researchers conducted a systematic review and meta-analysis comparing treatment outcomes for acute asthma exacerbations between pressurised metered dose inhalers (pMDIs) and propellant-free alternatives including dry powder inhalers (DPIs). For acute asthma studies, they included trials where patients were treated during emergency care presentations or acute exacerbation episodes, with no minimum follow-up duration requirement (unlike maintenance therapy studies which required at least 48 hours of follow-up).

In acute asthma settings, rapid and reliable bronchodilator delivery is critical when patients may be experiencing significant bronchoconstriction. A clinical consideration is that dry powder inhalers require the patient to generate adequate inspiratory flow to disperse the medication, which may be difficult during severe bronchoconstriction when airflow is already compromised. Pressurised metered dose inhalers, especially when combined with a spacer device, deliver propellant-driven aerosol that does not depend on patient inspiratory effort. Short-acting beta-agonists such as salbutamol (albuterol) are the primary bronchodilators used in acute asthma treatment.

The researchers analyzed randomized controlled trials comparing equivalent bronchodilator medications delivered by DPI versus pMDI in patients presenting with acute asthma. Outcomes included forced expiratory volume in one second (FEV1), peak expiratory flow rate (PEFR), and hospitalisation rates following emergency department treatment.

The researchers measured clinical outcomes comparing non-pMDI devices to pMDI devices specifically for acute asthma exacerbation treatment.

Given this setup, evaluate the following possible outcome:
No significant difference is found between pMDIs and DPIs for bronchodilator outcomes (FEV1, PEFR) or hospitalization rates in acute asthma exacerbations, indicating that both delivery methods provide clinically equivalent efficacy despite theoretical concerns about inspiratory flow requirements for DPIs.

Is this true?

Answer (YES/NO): YES